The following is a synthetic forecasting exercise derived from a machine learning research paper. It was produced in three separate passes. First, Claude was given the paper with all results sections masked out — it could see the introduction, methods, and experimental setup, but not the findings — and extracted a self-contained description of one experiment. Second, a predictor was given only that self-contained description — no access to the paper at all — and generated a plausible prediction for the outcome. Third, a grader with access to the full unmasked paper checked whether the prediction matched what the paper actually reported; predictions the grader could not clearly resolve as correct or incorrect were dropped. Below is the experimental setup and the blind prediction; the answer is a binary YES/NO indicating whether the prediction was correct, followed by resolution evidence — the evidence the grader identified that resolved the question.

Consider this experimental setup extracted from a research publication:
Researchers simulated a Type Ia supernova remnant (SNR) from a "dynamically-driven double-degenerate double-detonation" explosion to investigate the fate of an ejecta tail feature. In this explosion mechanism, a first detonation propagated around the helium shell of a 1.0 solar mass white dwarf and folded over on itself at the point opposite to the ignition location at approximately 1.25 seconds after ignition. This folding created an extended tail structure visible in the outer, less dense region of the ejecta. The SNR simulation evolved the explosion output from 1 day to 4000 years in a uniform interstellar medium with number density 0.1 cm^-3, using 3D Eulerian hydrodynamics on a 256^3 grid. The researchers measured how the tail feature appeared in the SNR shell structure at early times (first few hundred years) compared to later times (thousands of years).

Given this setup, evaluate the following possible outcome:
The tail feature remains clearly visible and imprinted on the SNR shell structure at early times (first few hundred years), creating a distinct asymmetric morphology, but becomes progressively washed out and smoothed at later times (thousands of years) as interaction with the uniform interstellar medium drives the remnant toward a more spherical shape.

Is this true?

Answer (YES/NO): NO